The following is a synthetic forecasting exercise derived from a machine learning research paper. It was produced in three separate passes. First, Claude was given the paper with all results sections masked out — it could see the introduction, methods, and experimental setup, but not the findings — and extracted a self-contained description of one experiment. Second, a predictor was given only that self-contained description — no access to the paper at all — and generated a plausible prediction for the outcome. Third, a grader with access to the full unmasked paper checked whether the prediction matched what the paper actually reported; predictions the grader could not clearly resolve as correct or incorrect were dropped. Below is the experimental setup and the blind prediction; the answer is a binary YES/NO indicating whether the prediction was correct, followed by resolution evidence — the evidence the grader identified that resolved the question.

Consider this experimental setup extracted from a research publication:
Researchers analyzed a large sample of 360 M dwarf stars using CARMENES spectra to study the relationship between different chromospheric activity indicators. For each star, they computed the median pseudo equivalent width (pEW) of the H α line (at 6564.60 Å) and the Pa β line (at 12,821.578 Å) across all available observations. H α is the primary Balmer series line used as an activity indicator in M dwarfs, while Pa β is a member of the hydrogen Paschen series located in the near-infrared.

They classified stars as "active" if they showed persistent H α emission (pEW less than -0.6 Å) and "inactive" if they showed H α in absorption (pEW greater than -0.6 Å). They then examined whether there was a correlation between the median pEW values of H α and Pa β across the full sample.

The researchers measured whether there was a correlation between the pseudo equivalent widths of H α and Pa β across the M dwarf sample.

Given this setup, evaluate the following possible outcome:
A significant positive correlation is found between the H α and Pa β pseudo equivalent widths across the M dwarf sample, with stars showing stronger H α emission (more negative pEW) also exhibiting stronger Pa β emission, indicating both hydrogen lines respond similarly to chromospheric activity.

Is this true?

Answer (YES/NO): NO